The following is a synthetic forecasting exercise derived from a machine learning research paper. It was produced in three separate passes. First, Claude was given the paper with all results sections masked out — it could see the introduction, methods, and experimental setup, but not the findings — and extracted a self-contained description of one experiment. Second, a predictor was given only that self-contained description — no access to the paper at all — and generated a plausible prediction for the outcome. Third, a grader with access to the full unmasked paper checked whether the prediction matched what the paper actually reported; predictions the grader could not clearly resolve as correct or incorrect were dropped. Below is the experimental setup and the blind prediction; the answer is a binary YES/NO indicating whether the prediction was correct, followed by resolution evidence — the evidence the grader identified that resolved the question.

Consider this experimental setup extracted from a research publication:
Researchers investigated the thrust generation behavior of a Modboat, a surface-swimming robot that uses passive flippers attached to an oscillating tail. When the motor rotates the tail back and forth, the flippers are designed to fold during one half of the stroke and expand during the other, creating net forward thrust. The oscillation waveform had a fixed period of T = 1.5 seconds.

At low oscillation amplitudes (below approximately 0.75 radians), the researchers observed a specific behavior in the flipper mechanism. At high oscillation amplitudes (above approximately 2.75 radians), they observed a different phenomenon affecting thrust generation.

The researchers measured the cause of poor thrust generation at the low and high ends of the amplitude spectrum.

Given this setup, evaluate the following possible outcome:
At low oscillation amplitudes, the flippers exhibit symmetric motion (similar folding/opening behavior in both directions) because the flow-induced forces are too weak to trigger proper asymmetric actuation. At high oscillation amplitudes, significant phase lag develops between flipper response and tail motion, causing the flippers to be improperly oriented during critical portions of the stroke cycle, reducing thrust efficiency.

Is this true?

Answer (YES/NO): NO